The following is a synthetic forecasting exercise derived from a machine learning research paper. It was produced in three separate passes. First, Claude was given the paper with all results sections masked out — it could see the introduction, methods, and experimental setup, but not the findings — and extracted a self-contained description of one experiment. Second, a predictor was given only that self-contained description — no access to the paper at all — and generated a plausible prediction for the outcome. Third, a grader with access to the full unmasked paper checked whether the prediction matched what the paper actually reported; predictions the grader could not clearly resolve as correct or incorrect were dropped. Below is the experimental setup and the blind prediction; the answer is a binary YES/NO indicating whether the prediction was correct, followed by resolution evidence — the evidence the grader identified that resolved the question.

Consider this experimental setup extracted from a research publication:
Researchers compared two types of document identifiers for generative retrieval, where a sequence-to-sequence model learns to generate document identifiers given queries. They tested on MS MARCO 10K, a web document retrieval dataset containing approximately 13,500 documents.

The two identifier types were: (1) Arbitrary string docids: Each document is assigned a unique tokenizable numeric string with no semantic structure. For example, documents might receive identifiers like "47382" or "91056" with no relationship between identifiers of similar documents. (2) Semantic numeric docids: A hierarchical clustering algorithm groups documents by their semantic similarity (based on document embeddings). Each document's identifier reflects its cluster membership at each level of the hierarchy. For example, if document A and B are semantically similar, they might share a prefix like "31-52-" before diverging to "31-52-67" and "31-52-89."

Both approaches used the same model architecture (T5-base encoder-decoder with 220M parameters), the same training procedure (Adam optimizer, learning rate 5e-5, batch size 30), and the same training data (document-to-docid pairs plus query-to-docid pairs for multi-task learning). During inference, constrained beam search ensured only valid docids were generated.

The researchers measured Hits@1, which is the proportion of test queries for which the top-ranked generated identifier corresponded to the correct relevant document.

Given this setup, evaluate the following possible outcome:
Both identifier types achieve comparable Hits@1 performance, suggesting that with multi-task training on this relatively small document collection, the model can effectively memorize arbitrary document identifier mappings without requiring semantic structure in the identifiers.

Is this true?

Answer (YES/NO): NO